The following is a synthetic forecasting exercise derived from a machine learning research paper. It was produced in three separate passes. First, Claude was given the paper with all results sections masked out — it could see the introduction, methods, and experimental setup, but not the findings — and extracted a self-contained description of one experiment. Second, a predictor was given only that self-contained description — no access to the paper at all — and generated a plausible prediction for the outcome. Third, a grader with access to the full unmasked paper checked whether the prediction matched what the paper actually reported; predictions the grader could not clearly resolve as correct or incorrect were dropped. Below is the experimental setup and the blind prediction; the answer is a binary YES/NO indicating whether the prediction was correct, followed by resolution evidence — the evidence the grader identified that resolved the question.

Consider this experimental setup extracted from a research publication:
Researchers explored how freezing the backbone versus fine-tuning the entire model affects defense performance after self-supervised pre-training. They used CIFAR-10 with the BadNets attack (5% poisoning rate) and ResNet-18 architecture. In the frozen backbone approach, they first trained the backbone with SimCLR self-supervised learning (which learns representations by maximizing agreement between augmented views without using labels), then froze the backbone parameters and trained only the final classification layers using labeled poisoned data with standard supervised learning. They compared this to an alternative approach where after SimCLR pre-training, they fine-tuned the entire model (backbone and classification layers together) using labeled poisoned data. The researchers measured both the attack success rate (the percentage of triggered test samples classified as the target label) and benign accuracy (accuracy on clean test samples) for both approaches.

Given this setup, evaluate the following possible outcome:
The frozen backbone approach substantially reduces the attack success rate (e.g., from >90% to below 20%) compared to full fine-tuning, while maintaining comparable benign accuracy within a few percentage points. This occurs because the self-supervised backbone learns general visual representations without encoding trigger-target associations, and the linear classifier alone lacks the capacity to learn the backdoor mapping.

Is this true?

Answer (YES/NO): NO